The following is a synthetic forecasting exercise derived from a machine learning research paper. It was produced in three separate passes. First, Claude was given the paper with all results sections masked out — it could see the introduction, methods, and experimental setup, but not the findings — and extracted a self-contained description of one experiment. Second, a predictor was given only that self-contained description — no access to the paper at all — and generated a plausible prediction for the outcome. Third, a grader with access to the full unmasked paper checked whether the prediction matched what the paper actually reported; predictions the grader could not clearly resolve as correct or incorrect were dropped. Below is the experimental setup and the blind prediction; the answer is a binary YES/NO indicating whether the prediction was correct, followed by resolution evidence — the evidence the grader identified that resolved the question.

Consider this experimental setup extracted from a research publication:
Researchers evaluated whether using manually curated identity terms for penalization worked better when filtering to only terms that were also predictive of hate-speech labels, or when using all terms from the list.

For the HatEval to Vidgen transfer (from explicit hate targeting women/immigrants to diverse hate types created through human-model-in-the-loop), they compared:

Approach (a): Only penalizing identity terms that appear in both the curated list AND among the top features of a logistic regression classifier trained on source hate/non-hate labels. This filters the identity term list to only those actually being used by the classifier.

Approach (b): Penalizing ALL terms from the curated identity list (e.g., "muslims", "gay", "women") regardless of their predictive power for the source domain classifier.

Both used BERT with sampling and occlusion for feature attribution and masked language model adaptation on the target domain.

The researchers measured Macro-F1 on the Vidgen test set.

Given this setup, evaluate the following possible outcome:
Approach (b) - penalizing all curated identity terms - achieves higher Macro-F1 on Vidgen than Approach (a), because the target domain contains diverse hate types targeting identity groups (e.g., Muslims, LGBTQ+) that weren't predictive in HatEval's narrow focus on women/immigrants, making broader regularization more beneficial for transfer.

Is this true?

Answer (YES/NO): NO